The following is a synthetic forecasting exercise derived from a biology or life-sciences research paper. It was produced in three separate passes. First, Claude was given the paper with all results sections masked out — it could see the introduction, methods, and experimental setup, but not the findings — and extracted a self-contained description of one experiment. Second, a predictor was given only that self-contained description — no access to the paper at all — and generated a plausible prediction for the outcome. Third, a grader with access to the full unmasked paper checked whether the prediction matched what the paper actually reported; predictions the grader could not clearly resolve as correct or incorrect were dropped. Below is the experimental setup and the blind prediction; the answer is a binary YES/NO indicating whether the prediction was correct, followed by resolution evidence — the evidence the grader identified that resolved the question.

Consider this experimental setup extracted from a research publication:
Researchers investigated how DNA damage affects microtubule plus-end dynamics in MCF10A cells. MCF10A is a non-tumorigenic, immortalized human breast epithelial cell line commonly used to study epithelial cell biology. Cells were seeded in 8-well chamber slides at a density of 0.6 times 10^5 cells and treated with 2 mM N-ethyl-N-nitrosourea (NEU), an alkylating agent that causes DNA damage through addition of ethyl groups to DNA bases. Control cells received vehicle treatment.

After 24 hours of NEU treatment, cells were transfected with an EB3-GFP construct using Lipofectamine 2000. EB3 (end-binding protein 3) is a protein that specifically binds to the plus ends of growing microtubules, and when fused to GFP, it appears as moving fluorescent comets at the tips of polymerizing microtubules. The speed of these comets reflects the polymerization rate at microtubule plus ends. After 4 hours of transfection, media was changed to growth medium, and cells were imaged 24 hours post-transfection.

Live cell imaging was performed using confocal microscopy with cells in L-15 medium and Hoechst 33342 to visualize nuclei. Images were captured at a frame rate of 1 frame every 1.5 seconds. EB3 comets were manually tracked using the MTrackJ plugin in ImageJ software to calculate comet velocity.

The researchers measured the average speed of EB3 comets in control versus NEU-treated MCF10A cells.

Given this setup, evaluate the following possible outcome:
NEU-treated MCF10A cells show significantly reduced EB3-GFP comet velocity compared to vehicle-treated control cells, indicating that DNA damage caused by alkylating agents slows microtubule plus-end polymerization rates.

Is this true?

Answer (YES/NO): YES